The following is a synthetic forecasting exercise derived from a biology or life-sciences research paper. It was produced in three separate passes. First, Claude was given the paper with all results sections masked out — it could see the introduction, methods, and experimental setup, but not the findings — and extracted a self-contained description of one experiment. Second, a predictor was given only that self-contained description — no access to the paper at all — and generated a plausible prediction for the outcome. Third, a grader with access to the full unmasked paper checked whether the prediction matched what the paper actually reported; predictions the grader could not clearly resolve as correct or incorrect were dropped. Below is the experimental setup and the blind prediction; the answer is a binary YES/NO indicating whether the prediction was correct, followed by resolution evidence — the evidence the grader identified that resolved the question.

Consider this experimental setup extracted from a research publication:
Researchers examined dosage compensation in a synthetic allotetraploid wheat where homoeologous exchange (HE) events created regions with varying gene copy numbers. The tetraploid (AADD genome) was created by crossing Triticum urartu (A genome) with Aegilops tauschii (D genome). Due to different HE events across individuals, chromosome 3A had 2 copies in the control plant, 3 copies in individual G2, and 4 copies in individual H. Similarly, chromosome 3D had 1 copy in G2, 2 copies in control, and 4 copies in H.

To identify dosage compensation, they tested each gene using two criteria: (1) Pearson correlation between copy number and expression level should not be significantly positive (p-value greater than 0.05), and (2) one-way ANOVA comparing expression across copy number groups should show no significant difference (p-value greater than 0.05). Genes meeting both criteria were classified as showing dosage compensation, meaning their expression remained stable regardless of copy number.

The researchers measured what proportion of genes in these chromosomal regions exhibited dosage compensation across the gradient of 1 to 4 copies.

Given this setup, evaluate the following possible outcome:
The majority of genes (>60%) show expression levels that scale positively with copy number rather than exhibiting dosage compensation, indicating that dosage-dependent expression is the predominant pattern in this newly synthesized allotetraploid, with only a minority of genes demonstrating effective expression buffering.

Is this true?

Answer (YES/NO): YES